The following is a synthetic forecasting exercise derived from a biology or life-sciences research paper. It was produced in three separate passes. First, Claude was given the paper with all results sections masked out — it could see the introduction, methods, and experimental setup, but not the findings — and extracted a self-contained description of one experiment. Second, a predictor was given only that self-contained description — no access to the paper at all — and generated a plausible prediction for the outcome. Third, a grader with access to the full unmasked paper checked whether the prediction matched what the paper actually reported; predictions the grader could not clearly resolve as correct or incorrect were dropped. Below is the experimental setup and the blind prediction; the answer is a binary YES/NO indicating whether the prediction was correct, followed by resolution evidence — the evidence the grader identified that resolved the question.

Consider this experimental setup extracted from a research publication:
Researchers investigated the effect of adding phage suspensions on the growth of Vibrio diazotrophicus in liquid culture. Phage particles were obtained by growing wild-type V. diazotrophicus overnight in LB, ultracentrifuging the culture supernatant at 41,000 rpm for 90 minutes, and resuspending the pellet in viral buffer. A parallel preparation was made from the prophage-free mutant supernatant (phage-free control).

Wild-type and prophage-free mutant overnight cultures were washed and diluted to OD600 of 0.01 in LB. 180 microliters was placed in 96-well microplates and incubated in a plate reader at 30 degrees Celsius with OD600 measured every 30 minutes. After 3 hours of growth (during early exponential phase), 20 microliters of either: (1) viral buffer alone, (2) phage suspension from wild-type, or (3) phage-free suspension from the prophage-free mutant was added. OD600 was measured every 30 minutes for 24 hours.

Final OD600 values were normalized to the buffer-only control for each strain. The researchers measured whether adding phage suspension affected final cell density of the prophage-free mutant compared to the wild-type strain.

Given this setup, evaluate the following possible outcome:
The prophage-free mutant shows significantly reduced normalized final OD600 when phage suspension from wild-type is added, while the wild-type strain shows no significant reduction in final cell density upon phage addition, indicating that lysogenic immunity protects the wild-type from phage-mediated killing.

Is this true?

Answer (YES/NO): YES